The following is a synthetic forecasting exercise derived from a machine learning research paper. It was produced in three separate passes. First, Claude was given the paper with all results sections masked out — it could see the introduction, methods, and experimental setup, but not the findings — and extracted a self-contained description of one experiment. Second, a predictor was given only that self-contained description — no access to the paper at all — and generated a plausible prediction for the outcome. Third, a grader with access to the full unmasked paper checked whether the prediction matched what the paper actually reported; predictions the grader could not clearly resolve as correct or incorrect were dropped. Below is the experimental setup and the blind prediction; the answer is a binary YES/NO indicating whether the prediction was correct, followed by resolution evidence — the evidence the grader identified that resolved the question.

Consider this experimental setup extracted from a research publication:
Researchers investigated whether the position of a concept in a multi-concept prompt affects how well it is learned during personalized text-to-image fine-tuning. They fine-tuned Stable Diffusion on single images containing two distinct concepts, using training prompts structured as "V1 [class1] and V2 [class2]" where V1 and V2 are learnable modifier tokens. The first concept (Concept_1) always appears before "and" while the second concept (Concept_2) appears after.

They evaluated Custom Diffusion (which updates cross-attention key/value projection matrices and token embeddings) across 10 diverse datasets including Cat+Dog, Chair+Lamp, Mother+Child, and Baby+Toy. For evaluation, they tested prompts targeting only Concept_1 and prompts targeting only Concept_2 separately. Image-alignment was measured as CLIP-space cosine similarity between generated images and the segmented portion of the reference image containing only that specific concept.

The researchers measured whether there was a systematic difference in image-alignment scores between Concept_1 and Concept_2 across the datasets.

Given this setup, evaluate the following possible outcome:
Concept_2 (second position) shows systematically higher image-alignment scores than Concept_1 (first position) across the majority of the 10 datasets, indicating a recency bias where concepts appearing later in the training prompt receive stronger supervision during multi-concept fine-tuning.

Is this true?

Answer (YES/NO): NO